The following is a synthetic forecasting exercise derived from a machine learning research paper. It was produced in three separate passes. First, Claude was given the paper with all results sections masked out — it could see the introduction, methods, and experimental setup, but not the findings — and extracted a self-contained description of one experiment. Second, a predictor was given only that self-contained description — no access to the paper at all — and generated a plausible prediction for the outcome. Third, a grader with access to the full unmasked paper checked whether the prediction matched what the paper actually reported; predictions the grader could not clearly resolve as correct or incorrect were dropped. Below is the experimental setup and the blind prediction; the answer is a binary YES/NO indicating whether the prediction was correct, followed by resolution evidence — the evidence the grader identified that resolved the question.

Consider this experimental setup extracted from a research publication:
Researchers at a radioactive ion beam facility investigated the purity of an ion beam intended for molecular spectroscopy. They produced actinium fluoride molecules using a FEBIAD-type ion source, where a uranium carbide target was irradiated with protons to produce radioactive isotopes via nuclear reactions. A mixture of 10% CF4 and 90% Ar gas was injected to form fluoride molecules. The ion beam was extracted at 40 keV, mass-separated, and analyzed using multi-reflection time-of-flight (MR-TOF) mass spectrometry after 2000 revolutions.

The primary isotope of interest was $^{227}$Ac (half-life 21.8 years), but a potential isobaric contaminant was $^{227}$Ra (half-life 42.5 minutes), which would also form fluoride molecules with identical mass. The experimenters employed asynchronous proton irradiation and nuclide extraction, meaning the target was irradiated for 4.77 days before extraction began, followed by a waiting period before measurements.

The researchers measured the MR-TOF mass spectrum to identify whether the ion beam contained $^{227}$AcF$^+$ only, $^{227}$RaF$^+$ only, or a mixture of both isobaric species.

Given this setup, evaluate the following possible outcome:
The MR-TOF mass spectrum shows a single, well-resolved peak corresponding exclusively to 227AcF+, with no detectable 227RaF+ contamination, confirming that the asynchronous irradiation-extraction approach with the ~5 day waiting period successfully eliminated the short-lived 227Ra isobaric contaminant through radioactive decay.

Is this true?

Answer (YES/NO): NO